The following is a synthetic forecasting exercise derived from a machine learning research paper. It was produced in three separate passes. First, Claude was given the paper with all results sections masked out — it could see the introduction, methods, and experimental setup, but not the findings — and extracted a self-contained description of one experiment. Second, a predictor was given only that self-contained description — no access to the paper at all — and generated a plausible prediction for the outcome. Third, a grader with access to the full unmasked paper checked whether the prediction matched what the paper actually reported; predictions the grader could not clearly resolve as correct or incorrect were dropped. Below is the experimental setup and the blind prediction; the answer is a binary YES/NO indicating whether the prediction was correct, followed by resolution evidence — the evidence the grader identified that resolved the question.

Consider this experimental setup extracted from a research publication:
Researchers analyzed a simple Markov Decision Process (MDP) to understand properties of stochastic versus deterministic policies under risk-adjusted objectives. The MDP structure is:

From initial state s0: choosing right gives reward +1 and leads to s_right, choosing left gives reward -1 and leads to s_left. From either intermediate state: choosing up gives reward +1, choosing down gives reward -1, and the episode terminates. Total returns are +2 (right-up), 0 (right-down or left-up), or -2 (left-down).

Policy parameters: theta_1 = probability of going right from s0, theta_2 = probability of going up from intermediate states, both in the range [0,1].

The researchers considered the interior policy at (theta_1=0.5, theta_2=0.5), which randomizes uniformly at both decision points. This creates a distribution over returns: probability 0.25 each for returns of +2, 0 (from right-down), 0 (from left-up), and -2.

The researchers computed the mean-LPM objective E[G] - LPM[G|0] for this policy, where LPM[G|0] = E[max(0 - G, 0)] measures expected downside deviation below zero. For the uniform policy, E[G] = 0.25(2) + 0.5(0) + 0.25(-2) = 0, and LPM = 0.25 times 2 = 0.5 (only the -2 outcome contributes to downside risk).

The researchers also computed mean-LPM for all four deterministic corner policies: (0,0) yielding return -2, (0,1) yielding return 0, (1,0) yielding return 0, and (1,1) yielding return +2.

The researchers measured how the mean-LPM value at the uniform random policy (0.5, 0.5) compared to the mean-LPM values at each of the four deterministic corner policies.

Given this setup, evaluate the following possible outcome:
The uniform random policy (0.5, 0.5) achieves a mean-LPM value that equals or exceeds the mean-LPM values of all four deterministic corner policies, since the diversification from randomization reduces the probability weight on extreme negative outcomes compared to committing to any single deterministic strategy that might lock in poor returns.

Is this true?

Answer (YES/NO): NO